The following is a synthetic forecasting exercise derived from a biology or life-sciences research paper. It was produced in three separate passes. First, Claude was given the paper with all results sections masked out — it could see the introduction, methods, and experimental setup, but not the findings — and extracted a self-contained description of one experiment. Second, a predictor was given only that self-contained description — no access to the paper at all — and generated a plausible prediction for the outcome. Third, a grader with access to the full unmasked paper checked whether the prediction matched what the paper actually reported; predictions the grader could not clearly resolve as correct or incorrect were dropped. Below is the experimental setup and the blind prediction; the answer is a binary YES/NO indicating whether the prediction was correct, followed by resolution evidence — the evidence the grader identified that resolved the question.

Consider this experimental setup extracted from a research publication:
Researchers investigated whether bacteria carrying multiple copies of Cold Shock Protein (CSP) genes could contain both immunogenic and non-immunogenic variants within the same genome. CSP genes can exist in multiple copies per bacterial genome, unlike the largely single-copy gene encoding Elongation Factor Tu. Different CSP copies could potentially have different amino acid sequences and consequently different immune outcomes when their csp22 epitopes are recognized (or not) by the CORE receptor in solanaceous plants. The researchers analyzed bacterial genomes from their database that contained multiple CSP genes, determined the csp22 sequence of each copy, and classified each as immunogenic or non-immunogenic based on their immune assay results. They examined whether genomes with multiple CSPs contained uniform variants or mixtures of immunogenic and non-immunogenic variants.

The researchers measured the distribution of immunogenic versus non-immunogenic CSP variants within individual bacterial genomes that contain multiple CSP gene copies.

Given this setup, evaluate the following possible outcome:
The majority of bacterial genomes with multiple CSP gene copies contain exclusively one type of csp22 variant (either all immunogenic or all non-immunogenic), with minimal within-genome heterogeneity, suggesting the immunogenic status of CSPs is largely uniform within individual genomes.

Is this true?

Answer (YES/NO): NO